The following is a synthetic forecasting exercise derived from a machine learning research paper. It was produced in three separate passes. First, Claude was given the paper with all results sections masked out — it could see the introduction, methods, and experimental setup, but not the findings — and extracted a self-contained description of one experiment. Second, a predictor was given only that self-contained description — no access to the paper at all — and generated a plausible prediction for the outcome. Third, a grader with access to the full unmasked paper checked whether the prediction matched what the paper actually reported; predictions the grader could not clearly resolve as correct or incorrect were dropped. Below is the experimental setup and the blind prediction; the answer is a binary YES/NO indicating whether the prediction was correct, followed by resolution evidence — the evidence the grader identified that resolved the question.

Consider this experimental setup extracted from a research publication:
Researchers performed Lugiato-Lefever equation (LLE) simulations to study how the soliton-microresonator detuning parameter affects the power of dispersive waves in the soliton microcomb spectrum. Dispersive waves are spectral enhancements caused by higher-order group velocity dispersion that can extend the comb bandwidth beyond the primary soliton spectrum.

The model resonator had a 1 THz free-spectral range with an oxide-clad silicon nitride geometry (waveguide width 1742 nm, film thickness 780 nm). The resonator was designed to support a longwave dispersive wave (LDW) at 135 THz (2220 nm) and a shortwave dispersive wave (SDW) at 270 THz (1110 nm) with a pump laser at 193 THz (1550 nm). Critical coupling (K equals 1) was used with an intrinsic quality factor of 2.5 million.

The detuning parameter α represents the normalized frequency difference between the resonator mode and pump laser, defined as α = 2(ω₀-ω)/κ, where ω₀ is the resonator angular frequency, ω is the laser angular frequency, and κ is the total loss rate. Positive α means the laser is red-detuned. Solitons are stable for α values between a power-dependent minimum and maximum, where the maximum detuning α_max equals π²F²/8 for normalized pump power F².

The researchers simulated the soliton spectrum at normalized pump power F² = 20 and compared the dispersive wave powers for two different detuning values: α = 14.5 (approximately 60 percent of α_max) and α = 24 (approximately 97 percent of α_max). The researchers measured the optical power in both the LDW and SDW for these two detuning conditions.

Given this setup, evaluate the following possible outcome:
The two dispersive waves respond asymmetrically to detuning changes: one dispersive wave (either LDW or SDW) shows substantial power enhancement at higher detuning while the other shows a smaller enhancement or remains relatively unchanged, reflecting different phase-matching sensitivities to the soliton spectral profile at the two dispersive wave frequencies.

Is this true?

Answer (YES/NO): NO